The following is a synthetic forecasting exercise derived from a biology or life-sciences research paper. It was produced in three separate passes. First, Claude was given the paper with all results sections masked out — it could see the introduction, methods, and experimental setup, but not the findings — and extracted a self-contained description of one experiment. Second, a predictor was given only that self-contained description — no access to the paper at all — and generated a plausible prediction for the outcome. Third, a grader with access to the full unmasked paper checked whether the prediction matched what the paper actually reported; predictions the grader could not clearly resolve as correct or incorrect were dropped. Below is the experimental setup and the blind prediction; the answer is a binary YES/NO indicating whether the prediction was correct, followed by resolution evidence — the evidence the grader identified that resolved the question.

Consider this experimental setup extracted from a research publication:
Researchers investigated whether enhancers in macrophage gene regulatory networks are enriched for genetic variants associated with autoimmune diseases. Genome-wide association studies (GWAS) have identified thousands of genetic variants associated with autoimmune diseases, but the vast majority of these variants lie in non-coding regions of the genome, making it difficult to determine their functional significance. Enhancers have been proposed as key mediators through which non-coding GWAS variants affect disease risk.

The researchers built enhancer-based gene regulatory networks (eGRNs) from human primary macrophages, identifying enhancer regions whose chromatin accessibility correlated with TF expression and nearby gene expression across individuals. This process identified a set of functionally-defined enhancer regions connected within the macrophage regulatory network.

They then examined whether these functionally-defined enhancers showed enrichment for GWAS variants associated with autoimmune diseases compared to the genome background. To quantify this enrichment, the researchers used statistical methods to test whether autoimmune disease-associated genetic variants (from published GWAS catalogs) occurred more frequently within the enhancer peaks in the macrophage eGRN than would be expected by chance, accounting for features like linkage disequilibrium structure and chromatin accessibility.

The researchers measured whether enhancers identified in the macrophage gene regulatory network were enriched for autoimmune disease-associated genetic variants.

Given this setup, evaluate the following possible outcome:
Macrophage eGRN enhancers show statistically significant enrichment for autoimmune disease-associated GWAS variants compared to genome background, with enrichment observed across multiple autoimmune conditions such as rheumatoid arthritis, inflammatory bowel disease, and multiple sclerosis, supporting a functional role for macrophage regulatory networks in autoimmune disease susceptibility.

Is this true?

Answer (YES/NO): NO